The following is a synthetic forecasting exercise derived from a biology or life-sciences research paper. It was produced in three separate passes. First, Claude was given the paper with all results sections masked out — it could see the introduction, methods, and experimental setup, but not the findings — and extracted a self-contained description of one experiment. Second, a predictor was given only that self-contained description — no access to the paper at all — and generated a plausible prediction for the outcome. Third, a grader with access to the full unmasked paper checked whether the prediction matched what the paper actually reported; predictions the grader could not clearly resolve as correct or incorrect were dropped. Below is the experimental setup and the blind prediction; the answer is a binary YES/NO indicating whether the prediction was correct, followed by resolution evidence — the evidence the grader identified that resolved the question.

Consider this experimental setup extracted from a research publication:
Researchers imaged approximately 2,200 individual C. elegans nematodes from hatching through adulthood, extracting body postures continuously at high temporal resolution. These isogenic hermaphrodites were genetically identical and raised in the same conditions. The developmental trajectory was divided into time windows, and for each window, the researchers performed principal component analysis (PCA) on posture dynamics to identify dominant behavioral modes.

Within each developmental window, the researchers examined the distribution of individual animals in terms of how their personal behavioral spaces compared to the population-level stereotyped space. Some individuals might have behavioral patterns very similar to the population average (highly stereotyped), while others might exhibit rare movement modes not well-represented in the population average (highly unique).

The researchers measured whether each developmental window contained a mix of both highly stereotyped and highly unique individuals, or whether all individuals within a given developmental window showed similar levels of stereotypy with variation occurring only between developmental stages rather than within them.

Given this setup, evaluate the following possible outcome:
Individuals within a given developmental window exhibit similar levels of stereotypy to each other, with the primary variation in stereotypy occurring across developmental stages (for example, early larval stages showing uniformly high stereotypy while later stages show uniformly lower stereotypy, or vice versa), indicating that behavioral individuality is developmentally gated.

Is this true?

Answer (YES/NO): NO